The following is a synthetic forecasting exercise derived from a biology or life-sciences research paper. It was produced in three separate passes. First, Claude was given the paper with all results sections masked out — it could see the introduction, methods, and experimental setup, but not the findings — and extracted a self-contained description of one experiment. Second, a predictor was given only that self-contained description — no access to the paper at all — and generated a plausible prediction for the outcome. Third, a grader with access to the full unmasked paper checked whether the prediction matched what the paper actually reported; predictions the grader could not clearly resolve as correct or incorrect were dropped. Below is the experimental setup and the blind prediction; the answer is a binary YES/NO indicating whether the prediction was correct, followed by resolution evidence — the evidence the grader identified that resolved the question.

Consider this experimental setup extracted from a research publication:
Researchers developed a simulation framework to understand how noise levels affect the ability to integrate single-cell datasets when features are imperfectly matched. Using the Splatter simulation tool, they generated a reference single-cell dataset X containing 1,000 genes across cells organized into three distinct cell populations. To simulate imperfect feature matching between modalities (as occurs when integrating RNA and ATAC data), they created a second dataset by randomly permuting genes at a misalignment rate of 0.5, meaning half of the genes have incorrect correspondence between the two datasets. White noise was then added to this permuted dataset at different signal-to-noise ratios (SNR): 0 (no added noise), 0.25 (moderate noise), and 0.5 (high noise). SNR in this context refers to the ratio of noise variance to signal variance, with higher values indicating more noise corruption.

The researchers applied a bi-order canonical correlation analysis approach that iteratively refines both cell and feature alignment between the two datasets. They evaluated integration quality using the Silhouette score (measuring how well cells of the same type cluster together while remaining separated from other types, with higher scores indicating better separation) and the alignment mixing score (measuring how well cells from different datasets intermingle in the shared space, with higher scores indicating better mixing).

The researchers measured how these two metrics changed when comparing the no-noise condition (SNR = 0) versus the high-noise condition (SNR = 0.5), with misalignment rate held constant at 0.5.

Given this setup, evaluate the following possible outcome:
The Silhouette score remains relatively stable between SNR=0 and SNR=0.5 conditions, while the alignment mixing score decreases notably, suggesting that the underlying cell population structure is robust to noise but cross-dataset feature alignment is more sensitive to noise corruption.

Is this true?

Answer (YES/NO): NO